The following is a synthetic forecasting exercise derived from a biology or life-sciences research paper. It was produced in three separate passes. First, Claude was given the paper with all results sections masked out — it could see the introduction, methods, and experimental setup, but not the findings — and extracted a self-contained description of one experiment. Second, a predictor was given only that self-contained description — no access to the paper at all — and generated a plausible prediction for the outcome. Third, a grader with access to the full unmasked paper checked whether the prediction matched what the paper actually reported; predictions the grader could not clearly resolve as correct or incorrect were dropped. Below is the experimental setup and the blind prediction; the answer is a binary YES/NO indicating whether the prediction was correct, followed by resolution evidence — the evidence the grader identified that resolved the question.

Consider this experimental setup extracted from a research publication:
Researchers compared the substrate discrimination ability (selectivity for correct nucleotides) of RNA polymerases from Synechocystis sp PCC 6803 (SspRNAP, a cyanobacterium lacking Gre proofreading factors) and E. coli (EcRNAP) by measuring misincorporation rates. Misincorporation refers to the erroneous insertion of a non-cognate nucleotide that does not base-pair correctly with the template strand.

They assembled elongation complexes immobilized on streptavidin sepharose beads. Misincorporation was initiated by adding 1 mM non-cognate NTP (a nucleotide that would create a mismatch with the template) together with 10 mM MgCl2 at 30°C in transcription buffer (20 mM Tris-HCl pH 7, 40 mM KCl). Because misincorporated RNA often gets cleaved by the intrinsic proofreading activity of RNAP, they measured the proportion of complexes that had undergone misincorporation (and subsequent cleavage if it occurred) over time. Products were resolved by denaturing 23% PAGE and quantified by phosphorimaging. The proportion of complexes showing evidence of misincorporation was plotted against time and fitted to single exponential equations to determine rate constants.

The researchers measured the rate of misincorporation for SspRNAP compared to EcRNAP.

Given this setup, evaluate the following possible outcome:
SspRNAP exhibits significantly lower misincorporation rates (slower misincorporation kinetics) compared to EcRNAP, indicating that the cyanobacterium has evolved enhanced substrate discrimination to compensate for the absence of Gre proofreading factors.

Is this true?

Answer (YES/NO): NO